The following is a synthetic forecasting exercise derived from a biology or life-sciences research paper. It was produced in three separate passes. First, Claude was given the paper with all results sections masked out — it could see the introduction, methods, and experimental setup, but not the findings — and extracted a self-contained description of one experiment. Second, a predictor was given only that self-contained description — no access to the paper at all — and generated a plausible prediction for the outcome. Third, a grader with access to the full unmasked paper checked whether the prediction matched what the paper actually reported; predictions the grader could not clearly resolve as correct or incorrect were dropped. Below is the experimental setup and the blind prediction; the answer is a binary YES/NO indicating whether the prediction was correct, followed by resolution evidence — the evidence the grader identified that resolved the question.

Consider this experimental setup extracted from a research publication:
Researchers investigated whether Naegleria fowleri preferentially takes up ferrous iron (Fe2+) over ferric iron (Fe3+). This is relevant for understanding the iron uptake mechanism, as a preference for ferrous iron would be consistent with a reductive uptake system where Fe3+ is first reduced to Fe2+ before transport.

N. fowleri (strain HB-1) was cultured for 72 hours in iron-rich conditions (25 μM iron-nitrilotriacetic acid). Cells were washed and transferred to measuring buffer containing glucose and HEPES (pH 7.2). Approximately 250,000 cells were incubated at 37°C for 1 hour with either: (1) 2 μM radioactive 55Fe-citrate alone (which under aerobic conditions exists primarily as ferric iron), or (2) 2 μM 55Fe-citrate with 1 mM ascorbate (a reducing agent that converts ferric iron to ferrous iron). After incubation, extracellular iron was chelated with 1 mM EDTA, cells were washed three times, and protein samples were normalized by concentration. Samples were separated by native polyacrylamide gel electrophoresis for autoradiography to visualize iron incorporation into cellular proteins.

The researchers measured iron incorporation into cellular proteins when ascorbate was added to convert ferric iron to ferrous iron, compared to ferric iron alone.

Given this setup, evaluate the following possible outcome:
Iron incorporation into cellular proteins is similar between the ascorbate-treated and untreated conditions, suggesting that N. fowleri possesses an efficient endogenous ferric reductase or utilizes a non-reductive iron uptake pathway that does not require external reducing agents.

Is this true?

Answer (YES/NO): NO